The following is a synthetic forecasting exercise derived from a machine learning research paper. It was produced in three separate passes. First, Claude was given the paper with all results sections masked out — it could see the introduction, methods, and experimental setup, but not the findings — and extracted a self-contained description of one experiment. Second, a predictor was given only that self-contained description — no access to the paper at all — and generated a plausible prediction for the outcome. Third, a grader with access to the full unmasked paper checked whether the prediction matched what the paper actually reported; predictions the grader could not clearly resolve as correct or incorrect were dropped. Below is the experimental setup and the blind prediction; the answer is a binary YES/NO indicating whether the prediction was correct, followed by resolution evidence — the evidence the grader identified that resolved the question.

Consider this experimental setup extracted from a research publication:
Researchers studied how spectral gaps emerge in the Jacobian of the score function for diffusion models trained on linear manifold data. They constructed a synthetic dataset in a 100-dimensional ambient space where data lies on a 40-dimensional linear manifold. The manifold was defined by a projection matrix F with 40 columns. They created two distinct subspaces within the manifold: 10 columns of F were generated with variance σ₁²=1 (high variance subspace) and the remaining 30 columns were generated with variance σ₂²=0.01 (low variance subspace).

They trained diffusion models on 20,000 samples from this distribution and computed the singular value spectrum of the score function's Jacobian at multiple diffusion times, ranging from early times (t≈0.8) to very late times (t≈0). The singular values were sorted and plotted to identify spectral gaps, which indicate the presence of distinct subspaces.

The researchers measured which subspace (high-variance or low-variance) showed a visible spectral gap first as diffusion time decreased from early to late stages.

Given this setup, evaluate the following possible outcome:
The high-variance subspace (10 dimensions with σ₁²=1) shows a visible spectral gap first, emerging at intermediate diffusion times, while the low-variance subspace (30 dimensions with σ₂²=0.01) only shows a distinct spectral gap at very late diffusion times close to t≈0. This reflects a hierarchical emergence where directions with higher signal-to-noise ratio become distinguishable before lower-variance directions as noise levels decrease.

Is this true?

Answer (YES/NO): YES